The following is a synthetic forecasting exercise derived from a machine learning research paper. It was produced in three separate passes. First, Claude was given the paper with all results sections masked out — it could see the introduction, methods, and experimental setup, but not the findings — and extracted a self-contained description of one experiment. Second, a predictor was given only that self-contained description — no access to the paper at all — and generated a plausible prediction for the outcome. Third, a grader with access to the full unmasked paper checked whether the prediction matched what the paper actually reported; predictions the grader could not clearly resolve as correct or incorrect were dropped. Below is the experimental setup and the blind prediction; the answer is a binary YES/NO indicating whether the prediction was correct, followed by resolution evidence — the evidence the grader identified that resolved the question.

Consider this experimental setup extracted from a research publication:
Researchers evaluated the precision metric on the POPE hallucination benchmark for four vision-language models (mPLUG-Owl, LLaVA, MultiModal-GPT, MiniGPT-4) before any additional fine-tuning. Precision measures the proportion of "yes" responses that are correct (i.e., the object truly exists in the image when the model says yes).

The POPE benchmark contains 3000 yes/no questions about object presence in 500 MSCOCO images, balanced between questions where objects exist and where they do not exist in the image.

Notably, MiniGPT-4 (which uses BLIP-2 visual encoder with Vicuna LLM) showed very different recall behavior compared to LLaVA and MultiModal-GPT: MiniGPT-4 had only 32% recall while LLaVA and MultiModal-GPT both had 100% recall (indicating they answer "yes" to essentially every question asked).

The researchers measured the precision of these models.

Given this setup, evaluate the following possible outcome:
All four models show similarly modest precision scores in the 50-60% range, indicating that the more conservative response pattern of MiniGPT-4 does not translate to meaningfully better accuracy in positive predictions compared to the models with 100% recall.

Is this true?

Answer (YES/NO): NO